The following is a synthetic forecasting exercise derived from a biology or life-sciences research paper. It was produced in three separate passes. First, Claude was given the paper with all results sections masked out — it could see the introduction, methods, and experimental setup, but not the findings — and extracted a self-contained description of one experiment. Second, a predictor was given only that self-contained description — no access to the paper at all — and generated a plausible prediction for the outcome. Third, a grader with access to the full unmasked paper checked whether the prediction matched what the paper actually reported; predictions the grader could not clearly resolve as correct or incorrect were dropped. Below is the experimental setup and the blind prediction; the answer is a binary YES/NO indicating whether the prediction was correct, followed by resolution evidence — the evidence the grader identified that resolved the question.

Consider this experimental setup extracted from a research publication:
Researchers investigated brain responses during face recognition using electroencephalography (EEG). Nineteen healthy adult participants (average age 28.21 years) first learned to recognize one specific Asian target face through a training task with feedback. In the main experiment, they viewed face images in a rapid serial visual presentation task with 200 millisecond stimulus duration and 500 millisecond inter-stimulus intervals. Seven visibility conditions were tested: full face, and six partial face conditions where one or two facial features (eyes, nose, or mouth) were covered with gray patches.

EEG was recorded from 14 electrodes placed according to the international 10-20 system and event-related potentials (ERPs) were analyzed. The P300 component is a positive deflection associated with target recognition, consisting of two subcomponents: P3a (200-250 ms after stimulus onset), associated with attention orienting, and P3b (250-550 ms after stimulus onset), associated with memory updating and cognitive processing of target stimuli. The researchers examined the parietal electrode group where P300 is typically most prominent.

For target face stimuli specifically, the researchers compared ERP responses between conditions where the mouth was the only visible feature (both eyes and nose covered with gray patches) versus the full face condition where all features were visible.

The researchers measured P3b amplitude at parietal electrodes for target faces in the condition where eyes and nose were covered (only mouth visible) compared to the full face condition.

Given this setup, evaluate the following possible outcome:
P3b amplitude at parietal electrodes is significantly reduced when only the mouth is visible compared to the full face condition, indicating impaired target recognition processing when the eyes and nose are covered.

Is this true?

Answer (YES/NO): YES